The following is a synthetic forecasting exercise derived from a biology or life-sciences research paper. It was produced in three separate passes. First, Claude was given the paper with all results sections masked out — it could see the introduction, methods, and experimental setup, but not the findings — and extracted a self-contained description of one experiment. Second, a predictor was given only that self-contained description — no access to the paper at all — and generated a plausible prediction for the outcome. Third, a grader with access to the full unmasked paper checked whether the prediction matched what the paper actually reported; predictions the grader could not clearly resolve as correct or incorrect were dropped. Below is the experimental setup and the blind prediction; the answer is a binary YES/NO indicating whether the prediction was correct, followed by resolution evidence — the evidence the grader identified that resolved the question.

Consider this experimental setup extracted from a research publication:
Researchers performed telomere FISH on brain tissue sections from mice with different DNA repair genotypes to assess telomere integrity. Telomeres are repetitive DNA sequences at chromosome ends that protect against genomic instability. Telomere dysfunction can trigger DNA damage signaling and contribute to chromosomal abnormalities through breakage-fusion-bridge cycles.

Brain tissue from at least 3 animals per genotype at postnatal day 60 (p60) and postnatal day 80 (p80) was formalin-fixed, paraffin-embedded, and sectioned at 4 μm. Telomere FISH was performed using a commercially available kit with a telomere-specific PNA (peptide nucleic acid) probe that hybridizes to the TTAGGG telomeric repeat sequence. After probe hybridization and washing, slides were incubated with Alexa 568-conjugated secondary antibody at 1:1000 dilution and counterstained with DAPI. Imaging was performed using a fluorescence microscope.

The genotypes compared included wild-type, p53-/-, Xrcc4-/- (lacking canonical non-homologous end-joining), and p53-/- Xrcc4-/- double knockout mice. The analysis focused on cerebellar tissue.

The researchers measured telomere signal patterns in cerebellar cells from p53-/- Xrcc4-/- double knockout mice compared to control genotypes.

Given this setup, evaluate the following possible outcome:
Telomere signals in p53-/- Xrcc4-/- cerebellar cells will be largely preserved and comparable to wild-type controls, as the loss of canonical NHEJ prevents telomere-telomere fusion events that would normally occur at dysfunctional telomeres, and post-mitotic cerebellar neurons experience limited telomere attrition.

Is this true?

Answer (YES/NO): NO